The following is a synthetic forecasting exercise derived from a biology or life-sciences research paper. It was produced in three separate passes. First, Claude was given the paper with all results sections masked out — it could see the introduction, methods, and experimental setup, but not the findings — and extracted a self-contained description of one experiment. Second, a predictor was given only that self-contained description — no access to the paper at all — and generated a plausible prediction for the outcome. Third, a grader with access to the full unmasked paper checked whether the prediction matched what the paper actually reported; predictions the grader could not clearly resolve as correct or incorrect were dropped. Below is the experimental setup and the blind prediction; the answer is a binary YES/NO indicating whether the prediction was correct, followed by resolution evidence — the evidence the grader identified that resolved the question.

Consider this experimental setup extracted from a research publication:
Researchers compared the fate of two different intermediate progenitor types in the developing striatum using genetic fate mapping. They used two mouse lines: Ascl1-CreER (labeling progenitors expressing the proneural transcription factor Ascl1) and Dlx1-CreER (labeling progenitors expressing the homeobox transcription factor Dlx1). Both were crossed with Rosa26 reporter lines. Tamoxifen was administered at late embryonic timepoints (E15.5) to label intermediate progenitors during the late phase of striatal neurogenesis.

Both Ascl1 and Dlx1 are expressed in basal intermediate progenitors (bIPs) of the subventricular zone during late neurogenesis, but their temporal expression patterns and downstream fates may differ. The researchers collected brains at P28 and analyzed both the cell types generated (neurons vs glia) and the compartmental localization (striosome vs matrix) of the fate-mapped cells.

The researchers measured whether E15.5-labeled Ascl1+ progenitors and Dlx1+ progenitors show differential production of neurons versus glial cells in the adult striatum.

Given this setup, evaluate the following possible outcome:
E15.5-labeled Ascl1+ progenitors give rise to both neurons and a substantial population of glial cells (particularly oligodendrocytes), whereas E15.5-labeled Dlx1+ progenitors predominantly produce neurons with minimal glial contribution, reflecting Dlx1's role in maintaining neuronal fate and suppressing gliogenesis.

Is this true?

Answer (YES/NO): NO